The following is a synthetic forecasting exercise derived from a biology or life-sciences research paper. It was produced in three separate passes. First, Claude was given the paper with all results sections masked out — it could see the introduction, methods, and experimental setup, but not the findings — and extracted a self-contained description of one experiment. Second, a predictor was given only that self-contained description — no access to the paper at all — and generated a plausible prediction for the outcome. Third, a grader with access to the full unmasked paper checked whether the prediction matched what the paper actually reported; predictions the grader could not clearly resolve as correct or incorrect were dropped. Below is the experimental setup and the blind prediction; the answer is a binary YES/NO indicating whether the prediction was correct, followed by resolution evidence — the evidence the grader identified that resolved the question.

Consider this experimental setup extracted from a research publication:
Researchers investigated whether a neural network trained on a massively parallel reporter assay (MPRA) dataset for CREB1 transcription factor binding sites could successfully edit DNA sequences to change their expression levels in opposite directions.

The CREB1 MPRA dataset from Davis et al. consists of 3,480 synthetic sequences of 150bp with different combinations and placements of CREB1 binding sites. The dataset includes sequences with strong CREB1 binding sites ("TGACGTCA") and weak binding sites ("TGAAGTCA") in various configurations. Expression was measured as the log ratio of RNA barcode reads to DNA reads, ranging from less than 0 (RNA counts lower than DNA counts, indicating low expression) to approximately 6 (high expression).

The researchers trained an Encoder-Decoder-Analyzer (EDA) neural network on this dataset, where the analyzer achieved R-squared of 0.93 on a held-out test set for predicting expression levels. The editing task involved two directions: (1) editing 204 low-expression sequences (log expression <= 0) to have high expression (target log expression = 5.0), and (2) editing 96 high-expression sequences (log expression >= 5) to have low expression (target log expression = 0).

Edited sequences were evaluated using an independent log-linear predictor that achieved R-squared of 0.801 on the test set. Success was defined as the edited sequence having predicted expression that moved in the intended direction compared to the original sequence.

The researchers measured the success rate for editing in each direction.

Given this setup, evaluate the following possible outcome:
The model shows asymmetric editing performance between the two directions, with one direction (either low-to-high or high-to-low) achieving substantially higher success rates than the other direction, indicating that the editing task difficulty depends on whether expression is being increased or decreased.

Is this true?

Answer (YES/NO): YES